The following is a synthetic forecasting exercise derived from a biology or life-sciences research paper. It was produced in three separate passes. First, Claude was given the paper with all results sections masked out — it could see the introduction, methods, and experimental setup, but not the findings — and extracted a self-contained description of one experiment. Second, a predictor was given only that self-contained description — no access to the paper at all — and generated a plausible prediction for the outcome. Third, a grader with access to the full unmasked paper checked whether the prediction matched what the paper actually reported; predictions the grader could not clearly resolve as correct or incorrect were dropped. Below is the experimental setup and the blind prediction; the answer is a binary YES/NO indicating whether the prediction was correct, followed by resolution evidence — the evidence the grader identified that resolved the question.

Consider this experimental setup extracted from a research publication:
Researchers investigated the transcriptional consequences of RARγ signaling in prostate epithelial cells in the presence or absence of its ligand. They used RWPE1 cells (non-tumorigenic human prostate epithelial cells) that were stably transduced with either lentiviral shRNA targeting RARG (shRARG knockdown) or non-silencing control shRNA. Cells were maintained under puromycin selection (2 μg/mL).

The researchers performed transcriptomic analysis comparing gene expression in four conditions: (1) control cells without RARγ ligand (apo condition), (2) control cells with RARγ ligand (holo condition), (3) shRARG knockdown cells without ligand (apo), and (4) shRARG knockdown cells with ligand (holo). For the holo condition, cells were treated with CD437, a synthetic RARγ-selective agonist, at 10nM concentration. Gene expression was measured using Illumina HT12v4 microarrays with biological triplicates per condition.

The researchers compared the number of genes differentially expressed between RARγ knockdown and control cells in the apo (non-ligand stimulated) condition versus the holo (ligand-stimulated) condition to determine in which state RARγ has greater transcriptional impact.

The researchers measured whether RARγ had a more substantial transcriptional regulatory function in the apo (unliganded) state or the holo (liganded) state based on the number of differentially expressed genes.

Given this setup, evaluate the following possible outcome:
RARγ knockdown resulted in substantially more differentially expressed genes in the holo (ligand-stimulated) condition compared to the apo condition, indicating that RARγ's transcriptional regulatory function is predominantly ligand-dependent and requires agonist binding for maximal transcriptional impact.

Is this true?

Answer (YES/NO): NO